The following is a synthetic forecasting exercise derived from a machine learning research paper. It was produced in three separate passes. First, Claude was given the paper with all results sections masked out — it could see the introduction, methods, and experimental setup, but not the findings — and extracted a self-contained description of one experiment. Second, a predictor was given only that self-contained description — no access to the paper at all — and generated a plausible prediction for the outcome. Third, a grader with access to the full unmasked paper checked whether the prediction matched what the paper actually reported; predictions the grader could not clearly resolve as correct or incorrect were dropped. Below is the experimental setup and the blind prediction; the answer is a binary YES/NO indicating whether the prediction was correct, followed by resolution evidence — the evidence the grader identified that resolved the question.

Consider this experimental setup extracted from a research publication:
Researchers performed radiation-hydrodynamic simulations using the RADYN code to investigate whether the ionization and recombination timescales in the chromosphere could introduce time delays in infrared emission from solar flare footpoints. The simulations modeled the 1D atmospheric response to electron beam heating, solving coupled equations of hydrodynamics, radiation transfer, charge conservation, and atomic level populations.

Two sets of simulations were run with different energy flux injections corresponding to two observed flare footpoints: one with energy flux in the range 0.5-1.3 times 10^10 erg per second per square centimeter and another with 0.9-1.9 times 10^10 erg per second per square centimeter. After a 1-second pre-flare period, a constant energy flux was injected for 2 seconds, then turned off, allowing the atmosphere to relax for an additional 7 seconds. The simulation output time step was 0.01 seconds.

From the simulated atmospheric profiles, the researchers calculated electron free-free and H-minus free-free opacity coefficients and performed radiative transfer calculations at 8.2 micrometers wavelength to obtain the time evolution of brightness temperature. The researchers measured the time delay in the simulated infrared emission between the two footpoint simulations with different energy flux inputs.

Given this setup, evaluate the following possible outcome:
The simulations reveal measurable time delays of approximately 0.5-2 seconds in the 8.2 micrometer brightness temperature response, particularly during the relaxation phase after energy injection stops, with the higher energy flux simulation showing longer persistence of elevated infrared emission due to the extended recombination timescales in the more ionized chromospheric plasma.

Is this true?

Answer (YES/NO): NO